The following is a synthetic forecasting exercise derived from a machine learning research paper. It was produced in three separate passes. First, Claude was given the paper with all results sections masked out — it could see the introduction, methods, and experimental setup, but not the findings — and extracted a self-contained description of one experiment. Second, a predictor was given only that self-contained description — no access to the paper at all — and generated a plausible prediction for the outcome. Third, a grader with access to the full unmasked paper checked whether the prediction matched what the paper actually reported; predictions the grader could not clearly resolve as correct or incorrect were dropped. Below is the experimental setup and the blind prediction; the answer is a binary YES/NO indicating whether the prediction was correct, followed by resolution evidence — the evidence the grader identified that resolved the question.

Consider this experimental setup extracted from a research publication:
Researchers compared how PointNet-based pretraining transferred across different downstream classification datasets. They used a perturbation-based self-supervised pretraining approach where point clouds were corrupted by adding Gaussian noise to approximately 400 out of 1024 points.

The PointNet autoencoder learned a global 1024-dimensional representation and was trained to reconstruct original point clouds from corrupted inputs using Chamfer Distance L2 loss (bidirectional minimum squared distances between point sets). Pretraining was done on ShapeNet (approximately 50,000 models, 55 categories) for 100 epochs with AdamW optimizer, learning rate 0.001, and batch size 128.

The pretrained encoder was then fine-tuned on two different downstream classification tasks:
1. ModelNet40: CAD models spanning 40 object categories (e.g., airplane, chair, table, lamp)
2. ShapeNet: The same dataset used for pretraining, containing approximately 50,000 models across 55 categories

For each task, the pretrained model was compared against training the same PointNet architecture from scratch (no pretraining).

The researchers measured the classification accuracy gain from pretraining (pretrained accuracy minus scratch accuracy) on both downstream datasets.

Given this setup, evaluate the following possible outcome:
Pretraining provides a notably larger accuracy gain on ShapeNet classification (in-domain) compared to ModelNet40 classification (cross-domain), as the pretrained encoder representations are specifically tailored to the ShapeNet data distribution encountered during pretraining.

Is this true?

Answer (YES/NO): NO